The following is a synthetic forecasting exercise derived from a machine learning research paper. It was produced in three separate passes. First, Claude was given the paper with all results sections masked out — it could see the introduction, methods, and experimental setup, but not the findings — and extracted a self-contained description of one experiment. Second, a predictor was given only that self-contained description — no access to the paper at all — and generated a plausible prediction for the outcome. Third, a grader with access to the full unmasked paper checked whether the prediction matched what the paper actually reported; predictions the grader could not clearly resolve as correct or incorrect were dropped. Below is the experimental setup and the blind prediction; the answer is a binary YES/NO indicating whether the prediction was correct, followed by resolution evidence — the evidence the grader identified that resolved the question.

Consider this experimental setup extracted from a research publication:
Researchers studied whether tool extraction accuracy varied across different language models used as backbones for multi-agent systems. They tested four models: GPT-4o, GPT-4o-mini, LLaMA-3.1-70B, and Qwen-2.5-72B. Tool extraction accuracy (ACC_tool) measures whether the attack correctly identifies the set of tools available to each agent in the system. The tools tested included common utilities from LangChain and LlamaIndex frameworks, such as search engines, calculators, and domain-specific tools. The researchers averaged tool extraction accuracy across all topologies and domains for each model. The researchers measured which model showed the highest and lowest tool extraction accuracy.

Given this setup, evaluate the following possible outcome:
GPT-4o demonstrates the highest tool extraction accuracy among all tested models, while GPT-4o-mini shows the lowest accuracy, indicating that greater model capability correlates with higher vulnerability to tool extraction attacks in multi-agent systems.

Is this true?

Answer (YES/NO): NO